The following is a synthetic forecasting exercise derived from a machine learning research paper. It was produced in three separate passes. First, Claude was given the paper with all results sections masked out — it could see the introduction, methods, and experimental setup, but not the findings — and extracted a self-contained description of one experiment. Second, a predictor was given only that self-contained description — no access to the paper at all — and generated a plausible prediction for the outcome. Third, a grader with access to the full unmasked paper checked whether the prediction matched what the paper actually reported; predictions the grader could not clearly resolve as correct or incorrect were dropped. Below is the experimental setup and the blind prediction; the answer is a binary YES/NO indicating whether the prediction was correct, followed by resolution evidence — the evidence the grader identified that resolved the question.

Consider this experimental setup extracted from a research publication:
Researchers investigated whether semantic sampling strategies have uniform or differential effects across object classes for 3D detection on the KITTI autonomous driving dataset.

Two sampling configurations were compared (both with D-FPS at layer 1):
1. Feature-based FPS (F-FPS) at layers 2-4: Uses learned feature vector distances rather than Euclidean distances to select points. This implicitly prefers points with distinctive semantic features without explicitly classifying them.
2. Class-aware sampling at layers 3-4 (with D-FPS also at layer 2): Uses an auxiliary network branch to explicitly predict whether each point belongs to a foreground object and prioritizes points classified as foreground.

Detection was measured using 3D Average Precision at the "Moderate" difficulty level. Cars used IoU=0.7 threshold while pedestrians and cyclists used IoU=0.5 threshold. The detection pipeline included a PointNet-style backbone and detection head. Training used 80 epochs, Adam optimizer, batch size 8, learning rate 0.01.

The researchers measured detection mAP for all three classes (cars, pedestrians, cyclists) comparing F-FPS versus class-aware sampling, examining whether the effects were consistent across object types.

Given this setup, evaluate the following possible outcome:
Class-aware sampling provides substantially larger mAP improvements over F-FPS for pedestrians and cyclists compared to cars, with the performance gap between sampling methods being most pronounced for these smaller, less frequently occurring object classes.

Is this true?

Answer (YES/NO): NO